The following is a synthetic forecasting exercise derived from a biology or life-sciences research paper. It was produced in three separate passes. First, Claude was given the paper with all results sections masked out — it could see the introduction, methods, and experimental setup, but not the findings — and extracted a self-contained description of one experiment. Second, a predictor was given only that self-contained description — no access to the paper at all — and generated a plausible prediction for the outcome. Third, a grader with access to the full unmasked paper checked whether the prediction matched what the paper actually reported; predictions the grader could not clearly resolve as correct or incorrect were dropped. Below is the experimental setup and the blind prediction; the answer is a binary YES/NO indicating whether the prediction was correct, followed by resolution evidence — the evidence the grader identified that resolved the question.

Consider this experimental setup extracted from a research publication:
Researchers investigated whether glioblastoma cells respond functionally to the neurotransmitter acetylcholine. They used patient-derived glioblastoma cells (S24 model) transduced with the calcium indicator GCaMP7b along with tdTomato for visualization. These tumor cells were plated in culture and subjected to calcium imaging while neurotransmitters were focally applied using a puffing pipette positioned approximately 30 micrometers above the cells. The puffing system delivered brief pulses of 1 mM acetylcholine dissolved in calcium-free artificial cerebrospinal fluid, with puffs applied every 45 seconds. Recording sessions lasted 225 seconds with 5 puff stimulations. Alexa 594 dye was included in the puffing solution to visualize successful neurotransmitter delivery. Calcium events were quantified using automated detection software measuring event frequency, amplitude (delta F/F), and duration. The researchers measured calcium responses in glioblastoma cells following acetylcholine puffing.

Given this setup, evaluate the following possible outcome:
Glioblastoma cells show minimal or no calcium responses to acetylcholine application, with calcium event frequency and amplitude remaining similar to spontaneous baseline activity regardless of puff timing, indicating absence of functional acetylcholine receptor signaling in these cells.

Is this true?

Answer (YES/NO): NO